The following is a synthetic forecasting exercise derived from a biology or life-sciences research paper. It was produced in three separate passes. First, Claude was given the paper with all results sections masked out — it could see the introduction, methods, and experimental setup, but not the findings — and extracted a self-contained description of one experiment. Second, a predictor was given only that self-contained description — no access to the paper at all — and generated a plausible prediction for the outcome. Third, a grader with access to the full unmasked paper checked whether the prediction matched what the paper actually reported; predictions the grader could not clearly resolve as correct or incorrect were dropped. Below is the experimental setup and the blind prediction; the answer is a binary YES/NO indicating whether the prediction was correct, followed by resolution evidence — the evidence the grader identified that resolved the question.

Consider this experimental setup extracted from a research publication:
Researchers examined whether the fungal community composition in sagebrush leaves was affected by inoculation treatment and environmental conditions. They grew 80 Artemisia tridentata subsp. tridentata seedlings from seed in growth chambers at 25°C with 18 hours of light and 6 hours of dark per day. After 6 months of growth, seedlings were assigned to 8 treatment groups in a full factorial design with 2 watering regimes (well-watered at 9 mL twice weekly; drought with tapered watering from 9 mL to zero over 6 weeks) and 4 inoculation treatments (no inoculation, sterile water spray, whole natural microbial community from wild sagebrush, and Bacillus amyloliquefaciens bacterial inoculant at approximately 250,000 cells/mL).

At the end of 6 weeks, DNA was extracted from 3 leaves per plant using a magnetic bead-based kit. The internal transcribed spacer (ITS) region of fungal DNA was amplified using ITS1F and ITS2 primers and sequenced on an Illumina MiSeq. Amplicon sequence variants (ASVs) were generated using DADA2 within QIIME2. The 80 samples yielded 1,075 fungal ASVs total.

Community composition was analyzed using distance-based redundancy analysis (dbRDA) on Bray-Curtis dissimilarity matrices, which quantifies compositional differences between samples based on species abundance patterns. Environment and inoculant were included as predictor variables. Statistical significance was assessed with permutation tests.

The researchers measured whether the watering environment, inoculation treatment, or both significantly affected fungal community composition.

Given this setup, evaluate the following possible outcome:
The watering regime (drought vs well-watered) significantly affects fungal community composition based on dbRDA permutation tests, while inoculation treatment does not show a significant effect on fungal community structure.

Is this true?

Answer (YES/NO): NO